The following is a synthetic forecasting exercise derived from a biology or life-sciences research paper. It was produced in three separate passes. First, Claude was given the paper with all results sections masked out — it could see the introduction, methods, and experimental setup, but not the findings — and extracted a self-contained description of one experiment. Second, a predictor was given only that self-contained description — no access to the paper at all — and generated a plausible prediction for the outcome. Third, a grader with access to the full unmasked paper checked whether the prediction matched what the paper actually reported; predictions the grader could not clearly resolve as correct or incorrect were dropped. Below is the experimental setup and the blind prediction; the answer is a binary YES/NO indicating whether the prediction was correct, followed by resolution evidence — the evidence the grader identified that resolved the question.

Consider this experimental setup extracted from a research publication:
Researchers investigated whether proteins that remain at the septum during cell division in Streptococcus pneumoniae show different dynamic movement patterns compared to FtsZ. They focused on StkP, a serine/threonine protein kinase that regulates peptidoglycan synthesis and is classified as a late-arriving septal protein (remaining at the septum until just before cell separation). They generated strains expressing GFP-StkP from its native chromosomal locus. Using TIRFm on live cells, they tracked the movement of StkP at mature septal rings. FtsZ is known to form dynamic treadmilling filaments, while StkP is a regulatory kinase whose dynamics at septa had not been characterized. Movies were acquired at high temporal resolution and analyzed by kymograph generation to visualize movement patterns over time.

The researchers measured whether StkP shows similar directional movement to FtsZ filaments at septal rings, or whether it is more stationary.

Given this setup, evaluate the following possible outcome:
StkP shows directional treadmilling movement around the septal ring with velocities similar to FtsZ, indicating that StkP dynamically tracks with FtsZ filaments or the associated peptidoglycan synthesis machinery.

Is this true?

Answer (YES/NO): NO